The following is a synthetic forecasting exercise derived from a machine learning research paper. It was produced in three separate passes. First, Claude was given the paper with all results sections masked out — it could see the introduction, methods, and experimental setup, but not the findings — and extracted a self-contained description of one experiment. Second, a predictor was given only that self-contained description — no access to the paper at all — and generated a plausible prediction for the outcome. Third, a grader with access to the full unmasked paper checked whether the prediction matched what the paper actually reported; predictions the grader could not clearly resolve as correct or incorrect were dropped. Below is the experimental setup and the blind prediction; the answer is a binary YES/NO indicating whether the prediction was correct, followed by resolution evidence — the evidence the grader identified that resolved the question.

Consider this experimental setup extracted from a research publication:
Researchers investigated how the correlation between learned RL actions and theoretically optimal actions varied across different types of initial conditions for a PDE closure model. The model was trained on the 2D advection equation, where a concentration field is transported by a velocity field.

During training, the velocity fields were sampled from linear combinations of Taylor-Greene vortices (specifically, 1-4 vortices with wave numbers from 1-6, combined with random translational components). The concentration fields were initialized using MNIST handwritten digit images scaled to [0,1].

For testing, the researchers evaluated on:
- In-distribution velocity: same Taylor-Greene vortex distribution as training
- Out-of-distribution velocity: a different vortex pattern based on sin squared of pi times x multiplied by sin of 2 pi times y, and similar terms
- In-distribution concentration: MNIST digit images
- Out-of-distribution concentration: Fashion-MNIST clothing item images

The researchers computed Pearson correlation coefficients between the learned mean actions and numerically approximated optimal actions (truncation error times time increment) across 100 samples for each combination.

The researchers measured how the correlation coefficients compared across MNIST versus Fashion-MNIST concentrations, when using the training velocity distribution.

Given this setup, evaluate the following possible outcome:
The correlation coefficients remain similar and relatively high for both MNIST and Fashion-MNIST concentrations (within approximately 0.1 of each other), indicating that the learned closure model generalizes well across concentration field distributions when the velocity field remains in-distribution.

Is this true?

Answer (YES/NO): YES